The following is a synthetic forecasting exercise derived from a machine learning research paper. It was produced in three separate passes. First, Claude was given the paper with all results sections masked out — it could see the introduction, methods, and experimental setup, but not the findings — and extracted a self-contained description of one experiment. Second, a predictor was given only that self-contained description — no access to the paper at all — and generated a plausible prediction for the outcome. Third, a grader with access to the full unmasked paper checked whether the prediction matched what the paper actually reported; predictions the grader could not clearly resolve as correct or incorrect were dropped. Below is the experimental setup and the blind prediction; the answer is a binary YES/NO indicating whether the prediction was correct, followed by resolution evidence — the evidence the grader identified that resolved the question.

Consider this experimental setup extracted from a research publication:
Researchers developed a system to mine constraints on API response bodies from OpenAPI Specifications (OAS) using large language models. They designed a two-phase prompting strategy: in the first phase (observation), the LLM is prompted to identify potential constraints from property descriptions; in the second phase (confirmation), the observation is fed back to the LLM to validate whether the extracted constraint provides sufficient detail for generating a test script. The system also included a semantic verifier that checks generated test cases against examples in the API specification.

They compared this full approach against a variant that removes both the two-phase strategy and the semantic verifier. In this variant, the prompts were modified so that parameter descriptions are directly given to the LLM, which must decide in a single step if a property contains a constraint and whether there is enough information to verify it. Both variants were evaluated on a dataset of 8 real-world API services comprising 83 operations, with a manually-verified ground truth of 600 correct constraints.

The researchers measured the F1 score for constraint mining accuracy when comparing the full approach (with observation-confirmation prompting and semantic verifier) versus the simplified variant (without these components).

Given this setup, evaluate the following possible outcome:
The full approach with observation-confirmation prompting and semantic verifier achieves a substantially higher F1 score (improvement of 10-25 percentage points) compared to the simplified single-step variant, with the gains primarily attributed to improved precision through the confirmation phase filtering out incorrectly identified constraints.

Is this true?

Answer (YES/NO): NO